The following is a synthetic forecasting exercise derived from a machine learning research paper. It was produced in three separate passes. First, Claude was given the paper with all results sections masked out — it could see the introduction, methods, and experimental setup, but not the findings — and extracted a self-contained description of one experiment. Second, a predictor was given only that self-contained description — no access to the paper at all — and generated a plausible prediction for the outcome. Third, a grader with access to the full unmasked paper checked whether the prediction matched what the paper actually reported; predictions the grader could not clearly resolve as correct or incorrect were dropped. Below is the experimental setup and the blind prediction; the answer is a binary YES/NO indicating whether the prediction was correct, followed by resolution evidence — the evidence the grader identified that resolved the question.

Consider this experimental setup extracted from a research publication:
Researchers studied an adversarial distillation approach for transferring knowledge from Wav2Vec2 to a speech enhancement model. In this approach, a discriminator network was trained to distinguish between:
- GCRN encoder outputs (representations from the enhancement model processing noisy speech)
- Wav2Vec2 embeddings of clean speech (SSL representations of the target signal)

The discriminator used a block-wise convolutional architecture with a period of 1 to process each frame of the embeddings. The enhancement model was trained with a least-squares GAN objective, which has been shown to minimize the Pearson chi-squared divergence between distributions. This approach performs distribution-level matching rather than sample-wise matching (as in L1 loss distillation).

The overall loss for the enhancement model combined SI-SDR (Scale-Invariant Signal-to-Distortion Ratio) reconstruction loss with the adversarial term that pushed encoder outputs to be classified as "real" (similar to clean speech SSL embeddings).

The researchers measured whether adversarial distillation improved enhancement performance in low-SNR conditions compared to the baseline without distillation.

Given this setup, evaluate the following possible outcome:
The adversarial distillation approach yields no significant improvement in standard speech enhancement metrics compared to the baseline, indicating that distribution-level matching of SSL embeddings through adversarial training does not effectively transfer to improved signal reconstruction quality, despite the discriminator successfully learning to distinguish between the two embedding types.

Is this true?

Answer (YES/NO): NO